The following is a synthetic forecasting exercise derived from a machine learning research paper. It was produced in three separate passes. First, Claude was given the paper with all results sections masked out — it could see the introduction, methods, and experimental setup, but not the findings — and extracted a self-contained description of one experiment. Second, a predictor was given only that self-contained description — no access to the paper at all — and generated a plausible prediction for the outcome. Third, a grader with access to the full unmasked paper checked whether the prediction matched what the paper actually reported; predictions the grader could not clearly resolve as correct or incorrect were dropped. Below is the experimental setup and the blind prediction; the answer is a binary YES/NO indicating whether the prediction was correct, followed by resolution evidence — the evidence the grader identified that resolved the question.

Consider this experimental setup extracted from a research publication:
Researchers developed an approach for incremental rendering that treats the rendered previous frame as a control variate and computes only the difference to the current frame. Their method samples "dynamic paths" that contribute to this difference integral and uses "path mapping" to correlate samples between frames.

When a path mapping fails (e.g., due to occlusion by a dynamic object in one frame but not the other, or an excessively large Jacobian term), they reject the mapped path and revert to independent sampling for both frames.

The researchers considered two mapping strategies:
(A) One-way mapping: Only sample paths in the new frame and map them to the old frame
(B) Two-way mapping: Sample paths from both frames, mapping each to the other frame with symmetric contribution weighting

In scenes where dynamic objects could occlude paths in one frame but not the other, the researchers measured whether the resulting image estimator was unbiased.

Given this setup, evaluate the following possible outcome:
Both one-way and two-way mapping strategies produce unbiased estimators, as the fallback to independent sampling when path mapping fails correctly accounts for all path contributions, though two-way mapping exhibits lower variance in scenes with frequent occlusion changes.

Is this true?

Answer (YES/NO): NO